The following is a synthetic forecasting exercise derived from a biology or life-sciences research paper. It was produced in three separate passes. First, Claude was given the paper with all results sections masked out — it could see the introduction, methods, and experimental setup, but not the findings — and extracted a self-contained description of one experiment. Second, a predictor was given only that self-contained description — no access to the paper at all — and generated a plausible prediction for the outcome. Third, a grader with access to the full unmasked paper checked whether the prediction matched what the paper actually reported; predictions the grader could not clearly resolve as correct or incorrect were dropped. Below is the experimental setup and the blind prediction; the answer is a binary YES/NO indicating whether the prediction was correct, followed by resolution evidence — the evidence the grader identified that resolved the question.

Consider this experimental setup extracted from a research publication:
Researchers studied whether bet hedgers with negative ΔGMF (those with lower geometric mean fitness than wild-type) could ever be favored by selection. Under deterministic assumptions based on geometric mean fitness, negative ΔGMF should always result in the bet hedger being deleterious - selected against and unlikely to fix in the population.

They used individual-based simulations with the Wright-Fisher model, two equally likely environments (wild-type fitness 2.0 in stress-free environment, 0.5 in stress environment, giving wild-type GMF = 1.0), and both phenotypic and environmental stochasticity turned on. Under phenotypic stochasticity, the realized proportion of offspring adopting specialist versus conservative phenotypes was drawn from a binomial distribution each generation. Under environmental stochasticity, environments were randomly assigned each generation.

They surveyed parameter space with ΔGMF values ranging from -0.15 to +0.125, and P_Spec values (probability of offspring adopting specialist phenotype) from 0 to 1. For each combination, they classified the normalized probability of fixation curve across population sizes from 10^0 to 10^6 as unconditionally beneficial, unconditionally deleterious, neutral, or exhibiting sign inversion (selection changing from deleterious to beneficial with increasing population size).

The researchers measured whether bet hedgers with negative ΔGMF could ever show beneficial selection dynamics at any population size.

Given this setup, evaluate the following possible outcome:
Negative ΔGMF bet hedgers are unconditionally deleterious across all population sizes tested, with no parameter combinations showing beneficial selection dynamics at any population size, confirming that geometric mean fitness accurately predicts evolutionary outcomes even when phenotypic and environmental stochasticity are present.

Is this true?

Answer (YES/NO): NO